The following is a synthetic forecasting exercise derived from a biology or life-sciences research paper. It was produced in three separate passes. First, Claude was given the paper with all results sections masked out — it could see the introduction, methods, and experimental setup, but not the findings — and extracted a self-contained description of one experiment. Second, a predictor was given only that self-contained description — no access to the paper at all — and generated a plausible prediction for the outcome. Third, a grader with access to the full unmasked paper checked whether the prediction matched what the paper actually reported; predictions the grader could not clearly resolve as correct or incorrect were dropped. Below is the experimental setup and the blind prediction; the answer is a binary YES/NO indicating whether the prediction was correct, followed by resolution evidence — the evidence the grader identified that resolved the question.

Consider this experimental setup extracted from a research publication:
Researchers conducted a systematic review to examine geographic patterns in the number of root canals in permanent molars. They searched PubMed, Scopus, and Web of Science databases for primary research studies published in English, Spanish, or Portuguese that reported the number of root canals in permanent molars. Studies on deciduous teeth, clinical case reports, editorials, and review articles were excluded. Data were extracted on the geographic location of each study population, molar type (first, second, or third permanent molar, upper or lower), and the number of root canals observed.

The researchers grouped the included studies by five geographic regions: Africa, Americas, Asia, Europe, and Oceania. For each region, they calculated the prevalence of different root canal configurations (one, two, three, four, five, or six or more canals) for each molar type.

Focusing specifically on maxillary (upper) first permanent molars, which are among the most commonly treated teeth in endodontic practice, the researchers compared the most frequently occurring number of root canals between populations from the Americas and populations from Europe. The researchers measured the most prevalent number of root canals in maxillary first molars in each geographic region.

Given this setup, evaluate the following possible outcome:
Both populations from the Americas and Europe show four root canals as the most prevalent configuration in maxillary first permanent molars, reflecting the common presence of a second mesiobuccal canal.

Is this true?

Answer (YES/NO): NO